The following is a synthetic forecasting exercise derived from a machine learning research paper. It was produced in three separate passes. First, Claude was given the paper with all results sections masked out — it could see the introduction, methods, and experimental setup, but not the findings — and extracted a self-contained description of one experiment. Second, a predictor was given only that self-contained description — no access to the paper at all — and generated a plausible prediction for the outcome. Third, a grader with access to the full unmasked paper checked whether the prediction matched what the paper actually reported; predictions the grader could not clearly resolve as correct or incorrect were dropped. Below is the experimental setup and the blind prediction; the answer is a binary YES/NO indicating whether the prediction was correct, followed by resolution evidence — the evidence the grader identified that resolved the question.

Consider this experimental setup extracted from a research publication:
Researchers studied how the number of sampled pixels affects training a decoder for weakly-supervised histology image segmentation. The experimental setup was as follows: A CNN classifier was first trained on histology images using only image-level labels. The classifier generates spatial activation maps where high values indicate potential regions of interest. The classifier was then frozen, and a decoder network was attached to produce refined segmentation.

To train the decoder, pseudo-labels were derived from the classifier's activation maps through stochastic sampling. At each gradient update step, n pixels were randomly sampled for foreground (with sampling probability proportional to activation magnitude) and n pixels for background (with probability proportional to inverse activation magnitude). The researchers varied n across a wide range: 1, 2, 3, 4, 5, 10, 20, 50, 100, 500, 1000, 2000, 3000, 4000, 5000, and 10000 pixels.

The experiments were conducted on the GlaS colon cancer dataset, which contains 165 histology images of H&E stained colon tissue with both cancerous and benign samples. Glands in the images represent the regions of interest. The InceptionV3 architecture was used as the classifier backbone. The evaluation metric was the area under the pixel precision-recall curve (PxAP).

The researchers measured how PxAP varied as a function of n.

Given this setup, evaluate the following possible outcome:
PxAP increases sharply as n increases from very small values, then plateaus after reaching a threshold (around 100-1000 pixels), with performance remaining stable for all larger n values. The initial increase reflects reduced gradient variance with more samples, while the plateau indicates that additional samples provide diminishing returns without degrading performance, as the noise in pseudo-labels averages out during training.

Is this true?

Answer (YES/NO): NO